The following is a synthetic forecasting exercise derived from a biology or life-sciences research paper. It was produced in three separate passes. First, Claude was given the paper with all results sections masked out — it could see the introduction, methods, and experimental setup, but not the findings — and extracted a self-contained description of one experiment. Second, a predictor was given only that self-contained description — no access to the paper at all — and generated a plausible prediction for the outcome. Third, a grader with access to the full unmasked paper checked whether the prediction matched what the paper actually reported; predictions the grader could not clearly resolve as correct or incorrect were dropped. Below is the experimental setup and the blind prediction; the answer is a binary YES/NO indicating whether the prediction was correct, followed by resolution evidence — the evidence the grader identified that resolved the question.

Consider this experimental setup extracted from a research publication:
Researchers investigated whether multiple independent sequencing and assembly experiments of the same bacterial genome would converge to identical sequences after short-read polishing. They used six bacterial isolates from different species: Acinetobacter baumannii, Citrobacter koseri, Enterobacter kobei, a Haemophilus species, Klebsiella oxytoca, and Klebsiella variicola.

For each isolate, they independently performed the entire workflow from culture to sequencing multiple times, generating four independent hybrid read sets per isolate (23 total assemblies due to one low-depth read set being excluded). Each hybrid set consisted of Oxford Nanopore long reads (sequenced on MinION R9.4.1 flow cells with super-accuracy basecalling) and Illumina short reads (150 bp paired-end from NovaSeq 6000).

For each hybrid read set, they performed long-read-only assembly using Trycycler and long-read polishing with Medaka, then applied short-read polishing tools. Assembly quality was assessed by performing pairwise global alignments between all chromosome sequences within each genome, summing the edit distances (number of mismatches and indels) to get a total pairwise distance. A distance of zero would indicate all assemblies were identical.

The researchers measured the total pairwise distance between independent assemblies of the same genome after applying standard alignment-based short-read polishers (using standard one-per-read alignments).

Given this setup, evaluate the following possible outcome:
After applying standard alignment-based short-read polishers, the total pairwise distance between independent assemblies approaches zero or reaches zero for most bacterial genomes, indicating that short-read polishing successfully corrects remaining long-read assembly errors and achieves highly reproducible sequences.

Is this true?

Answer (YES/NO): NO